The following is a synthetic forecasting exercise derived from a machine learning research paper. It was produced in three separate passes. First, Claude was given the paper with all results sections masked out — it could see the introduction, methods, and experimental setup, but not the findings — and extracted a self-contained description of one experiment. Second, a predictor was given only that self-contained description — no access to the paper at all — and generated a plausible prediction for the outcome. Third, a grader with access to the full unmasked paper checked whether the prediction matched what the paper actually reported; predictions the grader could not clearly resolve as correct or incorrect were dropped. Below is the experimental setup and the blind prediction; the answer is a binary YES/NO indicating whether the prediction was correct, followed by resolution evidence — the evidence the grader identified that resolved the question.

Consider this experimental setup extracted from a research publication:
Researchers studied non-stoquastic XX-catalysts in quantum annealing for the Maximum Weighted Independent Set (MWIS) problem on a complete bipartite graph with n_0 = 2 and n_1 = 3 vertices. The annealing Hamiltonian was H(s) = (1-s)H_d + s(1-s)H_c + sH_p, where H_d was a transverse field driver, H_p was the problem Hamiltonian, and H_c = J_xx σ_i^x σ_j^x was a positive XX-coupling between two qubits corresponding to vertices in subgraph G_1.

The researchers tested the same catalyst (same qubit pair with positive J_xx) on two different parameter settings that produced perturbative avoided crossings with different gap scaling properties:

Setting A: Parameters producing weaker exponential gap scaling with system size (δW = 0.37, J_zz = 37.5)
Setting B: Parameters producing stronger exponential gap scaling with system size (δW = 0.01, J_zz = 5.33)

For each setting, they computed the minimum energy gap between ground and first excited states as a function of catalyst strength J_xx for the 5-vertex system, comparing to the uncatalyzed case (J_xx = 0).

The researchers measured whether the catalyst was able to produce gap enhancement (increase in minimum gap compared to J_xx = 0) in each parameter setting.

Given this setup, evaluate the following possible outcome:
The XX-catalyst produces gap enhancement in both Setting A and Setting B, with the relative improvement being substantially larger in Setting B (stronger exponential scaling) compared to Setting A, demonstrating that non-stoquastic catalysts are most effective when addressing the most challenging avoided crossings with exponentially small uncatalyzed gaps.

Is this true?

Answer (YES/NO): NO